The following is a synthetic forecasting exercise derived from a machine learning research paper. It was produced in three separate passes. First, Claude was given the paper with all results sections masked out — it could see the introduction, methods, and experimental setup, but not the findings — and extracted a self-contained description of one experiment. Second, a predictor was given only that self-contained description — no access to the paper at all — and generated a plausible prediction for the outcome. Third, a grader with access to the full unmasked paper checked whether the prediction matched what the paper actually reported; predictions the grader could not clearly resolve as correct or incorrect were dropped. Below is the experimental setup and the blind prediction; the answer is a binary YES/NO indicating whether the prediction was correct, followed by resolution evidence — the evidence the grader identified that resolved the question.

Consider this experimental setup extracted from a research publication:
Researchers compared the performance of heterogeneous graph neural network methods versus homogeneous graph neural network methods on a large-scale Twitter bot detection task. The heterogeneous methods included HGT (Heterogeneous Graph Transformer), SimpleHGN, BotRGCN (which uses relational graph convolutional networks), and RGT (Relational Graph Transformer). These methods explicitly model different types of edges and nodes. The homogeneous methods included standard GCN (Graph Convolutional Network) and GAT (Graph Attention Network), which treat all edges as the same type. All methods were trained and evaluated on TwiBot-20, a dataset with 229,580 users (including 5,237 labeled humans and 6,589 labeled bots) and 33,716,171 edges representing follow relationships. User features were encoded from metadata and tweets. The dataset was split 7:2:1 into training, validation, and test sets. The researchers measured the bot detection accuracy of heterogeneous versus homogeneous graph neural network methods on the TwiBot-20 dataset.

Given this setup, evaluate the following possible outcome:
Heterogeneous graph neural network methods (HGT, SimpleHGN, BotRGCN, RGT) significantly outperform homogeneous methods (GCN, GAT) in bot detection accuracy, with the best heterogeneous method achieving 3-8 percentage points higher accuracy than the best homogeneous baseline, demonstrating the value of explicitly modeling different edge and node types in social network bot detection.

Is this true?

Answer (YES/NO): YES